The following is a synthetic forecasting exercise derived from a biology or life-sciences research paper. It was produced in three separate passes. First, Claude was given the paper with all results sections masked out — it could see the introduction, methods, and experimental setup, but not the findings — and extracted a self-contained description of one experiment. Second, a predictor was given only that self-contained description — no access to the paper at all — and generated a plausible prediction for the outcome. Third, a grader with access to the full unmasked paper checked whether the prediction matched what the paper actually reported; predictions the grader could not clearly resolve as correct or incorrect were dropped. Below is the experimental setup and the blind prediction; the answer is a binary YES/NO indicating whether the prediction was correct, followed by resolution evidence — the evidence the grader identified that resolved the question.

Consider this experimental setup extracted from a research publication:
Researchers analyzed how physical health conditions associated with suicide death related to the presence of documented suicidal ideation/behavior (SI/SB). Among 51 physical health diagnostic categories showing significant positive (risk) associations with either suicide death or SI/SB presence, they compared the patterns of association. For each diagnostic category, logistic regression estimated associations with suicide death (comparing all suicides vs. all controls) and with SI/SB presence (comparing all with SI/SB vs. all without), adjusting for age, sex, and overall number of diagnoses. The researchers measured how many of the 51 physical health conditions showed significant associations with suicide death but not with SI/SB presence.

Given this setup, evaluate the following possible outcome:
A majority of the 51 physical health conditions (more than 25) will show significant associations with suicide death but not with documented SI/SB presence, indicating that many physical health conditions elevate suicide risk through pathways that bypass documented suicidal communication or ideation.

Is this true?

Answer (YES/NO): YES